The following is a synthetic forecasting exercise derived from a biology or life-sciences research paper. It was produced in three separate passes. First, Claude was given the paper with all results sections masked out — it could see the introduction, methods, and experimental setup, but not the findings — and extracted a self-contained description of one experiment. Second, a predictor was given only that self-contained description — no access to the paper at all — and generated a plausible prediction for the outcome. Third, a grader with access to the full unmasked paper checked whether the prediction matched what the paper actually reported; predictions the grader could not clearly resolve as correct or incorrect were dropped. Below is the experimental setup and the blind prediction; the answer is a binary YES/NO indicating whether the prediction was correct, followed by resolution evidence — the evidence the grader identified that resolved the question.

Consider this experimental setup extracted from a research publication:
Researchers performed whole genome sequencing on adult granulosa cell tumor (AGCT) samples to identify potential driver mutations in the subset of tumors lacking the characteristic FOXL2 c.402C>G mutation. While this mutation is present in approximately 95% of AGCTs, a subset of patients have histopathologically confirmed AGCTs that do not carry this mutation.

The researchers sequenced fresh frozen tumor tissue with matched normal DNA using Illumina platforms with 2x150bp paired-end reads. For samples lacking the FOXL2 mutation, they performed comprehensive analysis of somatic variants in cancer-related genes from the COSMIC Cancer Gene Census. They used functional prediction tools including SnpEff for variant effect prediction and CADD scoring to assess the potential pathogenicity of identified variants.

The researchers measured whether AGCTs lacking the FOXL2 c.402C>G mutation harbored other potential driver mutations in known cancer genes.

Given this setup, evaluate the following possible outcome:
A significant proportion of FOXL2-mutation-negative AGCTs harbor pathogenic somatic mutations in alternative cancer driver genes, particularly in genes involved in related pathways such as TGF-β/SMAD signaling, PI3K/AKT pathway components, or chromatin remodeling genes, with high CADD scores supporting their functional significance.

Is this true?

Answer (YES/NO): NO